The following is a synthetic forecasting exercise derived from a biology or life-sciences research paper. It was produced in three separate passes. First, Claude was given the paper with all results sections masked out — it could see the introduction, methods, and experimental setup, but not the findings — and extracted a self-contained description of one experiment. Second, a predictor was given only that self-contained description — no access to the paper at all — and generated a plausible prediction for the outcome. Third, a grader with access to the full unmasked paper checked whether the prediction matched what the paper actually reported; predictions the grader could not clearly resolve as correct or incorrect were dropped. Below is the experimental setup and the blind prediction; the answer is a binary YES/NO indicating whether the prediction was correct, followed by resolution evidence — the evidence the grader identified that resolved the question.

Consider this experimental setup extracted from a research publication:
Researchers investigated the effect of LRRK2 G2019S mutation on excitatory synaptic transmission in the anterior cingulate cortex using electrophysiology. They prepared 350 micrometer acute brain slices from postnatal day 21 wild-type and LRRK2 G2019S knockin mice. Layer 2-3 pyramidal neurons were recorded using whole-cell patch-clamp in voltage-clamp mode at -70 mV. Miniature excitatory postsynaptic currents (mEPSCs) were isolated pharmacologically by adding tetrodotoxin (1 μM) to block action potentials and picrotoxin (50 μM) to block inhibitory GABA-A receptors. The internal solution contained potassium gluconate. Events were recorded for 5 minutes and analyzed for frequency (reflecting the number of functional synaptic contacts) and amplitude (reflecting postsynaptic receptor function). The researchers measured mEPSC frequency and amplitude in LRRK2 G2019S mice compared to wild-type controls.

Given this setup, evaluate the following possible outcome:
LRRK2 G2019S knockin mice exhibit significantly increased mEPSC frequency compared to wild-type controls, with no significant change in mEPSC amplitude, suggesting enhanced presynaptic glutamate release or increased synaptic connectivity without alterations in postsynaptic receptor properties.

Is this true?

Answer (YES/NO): NO